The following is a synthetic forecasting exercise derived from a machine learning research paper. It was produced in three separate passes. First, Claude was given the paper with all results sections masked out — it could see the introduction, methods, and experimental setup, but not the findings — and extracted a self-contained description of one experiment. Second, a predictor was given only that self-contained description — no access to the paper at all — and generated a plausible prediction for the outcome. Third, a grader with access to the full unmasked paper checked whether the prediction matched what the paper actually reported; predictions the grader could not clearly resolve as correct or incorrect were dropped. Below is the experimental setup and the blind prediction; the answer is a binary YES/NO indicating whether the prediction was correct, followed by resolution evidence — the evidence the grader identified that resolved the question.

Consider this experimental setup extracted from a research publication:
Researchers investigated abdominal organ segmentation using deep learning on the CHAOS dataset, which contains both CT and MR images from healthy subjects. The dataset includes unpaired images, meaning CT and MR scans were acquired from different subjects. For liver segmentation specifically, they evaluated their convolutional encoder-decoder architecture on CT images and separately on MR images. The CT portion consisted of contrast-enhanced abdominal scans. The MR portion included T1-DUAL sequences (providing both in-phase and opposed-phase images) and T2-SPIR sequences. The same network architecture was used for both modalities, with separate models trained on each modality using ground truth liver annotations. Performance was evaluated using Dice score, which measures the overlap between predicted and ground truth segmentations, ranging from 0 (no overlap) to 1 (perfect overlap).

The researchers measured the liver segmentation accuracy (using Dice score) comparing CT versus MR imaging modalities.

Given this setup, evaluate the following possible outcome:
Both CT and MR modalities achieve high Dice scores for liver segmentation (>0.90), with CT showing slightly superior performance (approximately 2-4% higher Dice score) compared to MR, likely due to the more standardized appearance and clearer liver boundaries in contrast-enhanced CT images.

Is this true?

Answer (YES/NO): YES